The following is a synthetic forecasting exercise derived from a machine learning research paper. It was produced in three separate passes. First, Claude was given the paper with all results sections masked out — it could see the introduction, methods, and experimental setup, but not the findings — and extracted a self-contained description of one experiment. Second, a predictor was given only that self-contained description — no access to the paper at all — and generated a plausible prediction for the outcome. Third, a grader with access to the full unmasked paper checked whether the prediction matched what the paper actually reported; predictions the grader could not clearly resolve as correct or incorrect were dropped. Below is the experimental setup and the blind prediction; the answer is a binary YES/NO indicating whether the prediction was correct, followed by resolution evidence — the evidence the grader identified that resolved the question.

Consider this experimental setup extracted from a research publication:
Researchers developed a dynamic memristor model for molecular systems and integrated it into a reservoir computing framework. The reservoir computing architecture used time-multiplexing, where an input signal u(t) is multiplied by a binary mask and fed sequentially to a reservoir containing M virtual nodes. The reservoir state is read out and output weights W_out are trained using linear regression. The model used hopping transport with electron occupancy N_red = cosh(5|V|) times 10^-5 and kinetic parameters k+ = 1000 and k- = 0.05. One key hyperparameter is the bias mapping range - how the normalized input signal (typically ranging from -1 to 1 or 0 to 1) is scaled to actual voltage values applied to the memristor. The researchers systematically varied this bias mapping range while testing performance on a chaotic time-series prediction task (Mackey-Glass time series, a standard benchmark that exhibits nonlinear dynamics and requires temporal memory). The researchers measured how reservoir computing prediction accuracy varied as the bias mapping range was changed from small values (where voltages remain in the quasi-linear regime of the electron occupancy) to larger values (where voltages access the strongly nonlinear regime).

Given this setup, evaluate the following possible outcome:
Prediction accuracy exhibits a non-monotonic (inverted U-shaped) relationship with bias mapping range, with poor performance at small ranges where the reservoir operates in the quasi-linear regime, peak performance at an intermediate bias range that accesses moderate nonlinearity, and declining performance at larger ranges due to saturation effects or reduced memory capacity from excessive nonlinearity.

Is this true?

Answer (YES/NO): NO